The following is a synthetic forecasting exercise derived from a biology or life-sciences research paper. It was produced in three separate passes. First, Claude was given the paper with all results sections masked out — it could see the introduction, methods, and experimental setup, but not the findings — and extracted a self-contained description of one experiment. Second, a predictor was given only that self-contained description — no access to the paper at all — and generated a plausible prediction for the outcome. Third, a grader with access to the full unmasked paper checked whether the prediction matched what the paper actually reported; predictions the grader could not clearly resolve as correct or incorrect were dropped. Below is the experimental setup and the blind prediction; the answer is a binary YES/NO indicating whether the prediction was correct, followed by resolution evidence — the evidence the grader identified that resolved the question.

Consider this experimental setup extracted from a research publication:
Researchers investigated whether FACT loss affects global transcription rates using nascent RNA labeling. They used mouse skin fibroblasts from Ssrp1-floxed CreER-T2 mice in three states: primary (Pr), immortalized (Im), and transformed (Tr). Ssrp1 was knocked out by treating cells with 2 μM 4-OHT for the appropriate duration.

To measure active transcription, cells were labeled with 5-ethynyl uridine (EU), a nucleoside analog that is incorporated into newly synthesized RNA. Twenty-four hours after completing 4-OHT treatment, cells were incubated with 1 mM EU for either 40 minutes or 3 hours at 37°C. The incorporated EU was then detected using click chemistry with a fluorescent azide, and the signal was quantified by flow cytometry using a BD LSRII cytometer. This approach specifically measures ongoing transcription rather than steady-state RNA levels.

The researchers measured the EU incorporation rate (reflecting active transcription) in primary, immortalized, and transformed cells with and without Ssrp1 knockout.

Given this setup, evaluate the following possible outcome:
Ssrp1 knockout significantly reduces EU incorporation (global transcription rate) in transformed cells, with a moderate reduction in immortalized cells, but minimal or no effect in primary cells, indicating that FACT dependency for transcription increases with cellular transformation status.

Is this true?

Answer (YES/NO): NO